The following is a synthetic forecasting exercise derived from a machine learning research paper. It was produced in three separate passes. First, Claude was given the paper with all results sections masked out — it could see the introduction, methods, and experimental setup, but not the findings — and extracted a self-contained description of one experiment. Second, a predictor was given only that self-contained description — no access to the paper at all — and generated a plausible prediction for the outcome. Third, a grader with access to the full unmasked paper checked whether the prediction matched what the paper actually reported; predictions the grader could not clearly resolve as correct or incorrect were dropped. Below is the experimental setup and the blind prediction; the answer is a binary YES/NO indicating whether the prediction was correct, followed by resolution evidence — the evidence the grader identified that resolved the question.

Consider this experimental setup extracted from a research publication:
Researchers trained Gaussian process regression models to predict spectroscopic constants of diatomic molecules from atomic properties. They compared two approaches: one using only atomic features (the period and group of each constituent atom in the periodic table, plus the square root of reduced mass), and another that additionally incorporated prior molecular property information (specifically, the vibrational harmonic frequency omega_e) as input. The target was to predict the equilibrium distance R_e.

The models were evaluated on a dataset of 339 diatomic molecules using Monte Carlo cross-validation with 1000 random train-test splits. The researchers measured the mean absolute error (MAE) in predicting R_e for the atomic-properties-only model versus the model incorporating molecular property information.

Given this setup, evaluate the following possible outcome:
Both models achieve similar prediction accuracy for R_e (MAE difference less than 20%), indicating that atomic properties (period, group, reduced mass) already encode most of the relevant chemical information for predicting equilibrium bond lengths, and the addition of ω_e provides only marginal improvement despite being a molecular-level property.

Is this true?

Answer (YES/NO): NO